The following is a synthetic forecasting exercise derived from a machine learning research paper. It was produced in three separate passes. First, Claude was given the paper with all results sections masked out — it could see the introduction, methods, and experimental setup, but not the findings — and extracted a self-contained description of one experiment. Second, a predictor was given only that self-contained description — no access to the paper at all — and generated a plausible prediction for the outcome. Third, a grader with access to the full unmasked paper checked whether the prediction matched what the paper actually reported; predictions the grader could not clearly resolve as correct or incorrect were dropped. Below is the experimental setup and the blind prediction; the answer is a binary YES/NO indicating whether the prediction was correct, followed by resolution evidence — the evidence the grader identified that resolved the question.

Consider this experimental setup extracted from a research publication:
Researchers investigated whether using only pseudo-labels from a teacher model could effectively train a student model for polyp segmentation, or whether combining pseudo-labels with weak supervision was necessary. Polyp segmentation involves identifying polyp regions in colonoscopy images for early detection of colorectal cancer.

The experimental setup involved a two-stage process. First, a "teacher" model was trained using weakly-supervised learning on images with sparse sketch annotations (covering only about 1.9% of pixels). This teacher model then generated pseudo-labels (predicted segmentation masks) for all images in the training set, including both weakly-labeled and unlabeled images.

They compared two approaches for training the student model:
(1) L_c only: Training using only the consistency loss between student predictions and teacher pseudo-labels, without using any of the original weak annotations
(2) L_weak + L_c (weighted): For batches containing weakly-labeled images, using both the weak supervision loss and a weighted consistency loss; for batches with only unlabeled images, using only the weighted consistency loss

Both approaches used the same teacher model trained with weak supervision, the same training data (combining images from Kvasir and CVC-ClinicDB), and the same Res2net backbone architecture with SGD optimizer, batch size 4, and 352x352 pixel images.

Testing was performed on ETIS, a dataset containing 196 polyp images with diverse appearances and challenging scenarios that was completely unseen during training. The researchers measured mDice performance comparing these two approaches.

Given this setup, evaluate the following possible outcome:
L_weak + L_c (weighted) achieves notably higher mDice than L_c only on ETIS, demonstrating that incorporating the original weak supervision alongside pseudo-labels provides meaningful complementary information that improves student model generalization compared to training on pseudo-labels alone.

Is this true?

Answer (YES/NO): YES